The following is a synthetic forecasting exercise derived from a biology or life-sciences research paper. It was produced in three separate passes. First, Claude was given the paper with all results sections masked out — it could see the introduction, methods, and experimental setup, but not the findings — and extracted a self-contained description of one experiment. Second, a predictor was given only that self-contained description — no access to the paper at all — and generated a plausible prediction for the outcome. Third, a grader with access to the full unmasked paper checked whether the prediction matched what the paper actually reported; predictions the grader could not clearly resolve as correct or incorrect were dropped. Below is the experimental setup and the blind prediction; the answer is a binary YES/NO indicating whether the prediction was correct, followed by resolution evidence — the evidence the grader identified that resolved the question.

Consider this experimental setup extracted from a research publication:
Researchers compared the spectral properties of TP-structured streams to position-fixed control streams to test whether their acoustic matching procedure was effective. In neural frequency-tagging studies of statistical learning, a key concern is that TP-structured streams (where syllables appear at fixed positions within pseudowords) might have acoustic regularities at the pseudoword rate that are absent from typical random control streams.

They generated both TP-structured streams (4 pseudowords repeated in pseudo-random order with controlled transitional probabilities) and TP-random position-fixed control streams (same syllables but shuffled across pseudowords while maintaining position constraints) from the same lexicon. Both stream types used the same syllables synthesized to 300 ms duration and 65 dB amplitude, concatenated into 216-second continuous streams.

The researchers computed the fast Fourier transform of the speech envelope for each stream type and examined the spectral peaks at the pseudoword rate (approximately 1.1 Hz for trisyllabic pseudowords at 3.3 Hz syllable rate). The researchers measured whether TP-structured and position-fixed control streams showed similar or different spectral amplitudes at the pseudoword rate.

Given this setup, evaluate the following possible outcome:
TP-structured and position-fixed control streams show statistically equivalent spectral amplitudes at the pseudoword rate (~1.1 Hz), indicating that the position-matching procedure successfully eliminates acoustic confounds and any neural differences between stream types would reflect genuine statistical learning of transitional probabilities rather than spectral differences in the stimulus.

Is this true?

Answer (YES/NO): YES